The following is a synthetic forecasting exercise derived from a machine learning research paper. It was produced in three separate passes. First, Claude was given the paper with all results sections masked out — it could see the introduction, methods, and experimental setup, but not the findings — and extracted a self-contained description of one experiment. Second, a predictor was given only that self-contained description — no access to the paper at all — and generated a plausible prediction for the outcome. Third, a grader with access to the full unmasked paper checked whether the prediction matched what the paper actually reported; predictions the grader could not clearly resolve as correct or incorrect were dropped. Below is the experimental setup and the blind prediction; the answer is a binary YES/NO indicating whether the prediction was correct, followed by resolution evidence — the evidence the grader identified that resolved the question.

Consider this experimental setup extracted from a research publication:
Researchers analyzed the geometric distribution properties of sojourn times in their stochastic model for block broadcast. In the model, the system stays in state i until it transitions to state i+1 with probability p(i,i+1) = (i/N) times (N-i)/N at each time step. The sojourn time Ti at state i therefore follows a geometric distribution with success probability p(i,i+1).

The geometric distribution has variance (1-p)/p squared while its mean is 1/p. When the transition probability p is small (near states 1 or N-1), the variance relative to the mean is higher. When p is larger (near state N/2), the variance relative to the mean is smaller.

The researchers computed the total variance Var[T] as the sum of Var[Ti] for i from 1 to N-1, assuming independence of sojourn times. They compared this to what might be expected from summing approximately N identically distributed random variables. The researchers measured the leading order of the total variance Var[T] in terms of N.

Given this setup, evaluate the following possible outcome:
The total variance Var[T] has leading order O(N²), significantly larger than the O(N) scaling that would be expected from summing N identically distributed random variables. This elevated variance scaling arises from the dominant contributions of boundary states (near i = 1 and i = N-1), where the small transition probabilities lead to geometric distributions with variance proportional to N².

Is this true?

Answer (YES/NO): YES